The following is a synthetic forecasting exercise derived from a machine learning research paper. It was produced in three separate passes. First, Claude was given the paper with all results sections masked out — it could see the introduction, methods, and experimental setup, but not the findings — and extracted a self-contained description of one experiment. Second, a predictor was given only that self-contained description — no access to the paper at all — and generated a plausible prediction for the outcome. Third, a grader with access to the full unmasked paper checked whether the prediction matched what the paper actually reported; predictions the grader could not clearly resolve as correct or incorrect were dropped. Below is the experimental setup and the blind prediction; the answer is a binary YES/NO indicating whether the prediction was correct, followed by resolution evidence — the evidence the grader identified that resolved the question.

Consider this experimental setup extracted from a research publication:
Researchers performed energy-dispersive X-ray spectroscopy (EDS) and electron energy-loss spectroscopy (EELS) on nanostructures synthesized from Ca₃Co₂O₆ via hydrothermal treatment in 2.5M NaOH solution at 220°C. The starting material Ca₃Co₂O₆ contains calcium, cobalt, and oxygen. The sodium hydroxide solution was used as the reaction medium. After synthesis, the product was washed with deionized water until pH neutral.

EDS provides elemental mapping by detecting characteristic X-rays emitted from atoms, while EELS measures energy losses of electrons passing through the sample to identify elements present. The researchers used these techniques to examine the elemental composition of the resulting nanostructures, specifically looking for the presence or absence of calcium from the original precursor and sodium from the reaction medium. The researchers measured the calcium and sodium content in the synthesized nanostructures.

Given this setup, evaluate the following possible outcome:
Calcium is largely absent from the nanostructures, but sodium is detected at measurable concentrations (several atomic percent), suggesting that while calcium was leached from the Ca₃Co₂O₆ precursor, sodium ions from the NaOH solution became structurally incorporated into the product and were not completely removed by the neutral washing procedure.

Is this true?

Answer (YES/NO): NO